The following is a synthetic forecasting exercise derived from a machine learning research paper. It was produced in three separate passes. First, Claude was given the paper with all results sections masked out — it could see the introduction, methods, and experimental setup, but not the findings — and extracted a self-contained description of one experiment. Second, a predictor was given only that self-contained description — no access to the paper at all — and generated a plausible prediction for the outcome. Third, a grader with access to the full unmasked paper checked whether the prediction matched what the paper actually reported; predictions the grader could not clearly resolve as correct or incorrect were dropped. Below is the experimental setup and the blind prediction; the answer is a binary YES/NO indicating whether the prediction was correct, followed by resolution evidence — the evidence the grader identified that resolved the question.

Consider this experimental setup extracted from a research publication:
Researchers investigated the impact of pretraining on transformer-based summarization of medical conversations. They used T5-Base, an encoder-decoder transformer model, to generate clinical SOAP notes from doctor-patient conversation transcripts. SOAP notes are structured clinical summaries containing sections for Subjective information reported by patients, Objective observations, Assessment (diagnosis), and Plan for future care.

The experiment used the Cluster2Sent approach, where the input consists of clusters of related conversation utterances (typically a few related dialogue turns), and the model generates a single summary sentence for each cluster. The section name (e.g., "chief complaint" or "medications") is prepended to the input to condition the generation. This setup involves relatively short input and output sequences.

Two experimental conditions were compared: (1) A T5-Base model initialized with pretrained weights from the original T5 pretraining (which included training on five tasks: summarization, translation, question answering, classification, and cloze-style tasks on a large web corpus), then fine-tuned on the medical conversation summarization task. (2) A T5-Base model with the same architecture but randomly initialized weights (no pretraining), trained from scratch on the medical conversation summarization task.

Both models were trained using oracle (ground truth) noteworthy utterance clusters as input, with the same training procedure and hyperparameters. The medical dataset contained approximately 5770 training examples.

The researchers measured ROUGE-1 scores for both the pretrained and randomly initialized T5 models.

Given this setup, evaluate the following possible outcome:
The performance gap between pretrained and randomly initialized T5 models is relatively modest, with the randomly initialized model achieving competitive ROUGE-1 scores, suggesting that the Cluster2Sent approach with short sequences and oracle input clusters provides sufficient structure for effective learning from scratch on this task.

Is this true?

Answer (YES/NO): NO